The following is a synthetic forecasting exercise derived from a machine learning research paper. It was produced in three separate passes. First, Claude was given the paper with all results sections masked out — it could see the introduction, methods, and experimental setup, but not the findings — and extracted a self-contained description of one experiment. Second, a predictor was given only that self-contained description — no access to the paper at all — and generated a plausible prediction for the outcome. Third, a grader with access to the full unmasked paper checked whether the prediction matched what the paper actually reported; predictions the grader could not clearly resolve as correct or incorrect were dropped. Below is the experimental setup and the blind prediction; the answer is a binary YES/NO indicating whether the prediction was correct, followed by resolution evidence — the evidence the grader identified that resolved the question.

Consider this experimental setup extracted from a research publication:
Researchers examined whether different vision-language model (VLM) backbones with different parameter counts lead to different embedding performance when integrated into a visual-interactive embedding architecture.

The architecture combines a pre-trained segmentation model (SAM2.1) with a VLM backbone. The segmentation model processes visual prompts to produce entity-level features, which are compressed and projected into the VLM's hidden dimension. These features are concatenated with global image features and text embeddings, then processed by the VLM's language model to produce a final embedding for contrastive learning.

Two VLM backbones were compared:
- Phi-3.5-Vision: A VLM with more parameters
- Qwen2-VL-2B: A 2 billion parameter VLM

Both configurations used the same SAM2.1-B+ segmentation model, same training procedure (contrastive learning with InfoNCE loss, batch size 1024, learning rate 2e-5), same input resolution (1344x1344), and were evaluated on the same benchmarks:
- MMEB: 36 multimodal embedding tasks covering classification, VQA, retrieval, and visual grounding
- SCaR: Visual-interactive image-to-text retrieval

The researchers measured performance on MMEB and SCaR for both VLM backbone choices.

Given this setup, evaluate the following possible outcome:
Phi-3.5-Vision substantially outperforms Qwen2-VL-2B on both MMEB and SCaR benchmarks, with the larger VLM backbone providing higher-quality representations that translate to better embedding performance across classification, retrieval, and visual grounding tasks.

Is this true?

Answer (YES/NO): NO